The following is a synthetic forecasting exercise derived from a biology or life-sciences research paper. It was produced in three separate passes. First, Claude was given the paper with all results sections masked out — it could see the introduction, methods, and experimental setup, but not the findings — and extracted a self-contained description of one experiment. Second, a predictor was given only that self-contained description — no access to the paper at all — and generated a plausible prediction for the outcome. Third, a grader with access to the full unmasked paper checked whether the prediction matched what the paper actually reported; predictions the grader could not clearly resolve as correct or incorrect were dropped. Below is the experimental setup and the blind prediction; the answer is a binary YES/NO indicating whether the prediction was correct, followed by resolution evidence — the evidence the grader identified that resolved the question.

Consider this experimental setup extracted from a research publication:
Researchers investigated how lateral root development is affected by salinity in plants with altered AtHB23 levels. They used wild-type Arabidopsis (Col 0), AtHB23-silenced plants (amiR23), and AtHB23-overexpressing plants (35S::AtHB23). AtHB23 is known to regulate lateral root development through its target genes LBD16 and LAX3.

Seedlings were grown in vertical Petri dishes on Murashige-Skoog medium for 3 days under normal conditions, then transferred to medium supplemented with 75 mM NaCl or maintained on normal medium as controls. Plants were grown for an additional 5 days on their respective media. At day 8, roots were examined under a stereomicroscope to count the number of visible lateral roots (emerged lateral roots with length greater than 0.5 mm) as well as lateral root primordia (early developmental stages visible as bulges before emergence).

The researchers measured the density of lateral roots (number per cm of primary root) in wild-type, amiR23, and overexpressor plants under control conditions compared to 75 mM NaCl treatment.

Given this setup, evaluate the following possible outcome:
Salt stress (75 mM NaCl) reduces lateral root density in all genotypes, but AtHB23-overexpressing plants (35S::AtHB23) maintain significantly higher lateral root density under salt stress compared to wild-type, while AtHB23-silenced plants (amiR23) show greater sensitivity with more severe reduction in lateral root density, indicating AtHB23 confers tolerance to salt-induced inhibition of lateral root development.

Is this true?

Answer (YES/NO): NO